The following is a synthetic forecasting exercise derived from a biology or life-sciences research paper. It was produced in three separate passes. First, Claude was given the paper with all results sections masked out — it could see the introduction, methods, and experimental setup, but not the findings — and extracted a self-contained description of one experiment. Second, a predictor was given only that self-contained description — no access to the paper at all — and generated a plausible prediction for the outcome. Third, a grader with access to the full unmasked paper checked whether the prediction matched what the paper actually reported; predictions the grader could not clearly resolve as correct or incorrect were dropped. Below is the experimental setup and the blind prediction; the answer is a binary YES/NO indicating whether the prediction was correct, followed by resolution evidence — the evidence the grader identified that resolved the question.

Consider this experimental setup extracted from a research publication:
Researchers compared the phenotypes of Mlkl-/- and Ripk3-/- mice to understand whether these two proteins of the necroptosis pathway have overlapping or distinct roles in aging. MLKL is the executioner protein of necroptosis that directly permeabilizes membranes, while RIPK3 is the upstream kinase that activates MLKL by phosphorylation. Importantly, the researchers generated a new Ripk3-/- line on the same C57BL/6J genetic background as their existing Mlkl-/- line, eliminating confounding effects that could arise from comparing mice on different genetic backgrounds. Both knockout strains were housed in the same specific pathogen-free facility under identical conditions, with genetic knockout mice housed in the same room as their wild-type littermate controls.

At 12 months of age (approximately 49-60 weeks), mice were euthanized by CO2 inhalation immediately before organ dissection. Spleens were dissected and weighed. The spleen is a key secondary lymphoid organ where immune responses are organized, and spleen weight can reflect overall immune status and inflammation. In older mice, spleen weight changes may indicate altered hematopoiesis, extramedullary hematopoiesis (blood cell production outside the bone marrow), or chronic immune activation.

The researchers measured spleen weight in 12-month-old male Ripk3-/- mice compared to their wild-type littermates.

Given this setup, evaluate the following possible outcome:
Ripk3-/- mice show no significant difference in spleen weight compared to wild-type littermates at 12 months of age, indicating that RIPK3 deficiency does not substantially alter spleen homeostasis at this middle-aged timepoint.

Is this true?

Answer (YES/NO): NO